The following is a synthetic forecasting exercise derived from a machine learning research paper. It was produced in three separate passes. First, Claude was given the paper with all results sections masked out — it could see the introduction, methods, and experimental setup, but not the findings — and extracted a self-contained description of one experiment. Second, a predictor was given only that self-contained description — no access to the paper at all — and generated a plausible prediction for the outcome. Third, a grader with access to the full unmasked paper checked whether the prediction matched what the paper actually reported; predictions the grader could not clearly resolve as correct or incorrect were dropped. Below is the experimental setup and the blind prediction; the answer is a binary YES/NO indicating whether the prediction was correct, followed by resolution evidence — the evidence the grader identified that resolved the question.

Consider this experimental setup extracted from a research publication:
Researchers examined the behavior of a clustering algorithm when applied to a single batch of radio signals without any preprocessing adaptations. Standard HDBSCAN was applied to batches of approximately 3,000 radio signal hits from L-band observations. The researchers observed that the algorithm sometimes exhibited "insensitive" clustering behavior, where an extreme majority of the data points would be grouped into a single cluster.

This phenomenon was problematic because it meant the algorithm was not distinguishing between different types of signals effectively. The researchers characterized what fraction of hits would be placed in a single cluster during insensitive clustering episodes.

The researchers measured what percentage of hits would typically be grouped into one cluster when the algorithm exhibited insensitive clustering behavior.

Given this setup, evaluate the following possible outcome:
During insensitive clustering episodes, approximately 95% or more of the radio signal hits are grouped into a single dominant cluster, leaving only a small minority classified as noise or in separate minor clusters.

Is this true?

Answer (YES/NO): NO